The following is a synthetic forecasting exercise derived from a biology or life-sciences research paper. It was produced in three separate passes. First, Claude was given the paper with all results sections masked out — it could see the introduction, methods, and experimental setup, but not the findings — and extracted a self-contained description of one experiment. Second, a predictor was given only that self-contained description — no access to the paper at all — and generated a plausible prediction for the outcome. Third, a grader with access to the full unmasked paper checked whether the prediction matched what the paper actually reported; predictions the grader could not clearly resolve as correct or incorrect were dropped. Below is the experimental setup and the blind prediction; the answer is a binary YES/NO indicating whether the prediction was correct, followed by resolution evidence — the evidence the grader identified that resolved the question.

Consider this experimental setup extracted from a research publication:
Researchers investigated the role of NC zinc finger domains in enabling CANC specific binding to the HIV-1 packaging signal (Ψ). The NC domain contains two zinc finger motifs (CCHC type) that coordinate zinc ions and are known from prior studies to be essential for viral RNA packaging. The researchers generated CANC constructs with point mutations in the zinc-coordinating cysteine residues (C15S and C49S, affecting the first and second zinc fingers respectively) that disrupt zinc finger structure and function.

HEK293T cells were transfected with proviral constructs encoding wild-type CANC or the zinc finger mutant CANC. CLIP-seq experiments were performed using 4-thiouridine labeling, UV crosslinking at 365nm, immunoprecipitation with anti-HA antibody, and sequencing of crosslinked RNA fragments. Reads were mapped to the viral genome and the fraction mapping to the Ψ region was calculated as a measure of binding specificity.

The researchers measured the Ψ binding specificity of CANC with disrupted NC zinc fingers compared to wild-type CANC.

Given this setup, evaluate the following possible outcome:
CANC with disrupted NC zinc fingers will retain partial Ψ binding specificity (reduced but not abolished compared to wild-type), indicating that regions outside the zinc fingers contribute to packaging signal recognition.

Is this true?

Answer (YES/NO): NO